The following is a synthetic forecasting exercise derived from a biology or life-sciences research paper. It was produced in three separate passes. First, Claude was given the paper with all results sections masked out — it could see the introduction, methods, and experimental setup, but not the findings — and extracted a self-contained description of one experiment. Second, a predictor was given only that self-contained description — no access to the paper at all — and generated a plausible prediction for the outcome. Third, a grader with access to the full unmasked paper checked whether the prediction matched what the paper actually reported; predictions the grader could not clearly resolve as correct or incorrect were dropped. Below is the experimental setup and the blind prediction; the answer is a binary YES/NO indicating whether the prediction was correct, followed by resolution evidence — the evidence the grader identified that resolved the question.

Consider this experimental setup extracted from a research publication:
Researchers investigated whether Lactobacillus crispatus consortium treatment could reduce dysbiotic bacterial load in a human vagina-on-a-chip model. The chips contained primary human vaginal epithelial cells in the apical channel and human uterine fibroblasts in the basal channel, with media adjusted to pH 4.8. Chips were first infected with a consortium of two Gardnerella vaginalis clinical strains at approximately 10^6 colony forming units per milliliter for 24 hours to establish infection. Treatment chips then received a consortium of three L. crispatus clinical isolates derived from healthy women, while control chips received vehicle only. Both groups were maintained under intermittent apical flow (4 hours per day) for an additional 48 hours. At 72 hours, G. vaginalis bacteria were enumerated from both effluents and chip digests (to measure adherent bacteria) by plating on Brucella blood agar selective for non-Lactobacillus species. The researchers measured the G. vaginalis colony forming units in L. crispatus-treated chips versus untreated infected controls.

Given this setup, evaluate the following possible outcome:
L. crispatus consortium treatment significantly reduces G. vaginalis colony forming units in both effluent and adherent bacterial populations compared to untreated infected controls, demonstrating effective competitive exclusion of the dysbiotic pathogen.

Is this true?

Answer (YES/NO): NO